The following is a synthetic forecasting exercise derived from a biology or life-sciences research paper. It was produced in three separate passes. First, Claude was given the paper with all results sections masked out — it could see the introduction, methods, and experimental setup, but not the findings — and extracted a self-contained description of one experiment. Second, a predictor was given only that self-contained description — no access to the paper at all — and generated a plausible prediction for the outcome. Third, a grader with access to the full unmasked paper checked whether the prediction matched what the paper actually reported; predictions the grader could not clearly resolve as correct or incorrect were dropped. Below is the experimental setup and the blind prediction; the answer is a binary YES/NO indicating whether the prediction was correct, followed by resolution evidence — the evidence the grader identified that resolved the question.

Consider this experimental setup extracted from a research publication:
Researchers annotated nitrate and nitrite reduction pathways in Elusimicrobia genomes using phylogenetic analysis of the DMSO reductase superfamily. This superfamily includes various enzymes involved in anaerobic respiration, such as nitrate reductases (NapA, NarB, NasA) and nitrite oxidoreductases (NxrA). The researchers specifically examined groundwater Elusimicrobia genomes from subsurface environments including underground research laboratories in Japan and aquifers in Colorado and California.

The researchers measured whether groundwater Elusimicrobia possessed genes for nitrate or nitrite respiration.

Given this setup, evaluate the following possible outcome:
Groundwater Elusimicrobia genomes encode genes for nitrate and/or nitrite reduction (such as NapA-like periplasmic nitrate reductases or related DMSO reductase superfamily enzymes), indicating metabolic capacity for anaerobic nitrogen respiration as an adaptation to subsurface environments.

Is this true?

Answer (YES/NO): YES